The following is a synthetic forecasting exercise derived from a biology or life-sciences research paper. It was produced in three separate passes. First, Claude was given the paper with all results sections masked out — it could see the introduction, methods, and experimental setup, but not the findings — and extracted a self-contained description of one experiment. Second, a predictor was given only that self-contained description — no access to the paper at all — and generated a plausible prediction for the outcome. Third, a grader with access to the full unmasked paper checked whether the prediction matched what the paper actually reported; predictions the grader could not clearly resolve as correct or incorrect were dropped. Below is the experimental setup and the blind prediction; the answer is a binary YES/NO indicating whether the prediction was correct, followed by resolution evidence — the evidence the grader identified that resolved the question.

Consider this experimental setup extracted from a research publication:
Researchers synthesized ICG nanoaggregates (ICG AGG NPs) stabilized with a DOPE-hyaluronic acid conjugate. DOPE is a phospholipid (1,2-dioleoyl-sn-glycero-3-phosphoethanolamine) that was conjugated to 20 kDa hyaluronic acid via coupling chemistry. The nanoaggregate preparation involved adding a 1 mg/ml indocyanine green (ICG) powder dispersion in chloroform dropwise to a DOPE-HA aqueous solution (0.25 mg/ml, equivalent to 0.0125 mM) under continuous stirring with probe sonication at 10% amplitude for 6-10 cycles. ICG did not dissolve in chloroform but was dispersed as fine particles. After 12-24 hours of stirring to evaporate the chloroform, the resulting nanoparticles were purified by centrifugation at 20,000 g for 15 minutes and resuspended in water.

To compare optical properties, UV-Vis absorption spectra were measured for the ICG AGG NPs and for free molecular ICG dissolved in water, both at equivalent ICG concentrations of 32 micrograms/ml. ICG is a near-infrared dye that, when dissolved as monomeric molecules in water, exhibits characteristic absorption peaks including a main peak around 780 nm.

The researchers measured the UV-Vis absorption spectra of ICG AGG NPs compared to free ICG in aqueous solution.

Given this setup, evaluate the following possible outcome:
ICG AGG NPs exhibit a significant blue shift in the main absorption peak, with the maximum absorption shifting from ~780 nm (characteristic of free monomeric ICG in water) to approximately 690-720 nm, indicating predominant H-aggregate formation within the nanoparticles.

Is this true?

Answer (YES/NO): NO